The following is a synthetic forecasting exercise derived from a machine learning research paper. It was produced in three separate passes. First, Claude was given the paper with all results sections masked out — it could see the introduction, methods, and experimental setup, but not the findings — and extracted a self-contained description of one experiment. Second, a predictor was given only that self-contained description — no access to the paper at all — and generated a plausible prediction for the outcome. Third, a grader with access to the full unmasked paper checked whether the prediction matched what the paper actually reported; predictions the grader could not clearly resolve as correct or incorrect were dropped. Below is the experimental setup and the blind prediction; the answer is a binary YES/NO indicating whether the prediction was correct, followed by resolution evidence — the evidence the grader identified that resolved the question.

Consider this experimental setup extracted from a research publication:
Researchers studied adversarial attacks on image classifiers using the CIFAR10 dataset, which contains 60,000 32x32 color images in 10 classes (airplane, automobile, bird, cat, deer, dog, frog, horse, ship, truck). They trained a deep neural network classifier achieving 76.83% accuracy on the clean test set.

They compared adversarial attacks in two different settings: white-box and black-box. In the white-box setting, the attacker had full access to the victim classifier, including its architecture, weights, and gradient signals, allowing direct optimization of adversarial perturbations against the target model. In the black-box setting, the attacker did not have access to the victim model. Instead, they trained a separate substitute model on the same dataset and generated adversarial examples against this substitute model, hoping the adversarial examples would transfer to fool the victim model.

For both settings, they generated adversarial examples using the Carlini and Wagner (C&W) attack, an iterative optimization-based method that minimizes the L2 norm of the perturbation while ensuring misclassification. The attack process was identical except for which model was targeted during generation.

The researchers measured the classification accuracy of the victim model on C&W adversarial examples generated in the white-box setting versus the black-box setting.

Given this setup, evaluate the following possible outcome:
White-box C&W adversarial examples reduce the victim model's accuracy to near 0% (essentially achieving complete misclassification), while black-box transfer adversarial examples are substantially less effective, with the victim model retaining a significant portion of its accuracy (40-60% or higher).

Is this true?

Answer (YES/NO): NO